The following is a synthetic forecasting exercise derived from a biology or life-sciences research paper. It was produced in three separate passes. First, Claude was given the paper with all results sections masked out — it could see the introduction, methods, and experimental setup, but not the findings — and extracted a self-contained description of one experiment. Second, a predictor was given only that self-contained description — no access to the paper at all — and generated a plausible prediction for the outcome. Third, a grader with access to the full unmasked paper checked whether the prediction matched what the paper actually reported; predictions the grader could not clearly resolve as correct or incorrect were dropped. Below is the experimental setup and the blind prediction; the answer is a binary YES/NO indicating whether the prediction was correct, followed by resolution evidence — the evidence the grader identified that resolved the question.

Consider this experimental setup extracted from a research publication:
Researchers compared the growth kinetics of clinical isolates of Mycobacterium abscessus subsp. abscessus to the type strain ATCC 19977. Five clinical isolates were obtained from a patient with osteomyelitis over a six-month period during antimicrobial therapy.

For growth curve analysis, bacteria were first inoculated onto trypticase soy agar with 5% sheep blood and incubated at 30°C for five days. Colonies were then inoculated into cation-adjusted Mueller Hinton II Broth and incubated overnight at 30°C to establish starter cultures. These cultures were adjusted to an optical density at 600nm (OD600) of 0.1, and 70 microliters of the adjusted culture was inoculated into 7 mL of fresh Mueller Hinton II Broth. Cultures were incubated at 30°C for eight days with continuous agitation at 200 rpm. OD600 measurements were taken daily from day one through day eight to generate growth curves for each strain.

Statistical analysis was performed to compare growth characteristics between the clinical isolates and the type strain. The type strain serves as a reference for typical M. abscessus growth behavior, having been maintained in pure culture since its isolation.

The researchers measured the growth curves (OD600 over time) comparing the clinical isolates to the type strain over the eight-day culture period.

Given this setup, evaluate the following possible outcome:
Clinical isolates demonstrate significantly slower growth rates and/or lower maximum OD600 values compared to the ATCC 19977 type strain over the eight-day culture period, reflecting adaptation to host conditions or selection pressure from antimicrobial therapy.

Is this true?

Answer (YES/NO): NO